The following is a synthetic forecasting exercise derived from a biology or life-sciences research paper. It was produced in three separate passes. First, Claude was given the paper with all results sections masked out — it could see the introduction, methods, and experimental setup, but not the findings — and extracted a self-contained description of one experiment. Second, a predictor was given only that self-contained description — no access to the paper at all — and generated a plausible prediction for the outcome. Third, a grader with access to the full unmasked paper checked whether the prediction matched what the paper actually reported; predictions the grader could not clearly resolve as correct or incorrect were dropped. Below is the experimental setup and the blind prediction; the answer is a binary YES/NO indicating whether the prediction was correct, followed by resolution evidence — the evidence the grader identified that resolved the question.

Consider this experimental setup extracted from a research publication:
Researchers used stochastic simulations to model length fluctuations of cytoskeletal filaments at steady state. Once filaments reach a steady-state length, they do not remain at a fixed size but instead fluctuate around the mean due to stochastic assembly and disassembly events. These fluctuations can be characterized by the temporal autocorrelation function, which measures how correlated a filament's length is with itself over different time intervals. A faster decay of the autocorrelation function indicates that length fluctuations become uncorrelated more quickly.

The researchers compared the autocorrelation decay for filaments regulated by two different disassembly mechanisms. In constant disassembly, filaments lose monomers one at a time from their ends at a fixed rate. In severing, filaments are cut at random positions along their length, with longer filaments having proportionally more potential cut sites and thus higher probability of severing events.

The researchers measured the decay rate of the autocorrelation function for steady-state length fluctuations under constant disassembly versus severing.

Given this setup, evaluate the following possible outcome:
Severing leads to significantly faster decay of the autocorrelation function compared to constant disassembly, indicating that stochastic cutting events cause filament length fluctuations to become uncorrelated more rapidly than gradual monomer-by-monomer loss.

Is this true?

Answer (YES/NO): YES